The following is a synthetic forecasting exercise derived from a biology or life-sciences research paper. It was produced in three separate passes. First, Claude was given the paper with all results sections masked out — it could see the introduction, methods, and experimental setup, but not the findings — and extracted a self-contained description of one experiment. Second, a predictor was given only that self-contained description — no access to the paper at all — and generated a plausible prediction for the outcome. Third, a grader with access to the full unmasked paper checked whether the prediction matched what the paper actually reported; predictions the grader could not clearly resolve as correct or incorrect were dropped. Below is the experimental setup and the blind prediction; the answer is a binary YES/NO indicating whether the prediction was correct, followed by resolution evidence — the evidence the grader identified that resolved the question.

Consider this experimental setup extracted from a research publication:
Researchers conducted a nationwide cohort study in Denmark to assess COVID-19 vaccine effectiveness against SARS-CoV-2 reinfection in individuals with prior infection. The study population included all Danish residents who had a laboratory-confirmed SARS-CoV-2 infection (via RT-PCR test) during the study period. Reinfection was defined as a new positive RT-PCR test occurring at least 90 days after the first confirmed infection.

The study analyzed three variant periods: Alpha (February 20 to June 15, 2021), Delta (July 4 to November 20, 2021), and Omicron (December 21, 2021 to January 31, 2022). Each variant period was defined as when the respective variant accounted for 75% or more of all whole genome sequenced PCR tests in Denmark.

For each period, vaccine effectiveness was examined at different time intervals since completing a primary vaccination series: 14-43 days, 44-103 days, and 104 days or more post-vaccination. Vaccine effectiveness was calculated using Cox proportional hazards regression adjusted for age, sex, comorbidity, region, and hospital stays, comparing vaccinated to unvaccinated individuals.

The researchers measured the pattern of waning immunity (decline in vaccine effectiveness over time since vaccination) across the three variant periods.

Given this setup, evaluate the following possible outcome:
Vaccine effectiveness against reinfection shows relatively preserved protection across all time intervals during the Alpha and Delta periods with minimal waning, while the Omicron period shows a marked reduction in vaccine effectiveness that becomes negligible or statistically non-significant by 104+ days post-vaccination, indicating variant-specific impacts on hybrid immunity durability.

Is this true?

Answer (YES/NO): NO